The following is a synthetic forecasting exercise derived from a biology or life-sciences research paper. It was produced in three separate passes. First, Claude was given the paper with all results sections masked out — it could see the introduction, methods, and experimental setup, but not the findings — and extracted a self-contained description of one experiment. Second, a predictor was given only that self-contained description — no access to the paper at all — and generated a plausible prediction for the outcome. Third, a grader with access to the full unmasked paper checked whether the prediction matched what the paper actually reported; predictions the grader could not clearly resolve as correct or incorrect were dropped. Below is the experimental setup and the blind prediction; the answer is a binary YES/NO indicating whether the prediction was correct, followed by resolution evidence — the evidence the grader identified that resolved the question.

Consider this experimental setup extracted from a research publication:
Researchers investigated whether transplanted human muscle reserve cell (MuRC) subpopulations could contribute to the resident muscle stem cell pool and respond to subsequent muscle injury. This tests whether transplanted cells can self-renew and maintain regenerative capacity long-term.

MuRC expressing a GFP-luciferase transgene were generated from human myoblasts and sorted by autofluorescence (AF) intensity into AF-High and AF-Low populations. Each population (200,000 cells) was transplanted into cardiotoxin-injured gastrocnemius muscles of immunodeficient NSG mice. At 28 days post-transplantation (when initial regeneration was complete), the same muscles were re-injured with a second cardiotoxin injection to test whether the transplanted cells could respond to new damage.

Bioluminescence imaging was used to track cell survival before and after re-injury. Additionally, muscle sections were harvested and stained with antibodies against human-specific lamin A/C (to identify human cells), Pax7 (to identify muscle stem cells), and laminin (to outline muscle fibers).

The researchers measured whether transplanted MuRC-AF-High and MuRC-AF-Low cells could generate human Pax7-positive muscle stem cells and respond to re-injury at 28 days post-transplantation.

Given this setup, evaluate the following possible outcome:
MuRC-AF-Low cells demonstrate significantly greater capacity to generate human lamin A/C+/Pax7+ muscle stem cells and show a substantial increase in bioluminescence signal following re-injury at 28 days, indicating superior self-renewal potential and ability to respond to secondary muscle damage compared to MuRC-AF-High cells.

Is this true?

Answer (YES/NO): NO